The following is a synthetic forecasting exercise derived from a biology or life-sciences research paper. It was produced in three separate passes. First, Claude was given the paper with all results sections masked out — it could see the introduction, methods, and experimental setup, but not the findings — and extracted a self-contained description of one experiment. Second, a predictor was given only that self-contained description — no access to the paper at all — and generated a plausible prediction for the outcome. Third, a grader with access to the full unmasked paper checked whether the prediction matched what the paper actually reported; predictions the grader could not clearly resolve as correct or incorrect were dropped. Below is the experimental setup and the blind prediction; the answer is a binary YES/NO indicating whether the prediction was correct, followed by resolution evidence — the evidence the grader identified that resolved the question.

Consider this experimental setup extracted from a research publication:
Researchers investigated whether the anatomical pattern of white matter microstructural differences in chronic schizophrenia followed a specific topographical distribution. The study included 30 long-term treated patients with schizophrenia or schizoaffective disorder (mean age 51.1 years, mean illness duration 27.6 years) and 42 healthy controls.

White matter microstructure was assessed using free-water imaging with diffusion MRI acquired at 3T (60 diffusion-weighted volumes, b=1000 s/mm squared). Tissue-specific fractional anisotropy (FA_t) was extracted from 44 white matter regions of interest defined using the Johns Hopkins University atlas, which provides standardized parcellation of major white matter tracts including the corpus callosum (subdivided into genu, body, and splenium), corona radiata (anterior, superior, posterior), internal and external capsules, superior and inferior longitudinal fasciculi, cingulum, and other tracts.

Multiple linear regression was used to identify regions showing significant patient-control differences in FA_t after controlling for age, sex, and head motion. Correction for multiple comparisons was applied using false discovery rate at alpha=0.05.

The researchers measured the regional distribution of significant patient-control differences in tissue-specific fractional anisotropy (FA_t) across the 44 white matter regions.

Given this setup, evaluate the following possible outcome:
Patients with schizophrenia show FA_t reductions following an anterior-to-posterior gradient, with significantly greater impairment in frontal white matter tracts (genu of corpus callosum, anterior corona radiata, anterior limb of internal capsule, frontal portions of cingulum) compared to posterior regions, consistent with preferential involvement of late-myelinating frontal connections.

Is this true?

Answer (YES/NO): NO